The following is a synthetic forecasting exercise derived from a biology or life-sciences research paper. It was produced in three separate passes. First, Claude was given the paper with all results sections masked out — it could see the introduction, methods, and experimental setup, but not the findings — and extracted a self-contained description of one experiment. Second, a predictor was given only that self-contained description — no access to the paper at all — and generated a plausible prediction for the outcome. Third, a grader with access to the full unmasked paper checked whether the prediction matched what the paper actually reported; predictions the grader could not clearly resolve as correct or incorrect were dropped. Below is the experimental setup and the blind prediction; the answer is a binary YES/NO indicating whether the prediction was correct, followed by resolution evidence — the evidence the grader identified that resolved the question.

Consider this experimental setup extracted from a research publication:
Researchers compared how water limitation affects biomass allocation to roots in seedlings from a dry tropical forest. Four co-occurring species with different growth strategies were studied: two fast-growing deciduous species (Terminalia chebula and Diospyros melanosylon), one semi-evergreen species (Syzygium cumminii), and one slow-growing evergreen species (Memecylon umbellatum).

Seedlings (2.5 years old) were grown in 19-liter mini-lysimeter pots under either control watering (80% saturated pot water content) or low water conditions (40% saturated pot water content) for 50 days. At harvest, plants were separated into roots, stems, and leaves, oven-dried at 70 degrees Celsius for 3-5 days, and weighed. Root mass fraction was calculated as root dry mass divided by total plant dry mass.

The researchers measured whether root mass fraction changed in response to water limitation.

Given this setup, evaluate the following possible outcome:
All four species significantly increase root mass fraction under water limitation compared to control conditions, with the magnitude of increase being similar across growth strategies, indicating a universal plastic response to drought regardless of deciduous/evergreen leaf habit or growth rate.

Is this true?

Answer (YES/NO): NO